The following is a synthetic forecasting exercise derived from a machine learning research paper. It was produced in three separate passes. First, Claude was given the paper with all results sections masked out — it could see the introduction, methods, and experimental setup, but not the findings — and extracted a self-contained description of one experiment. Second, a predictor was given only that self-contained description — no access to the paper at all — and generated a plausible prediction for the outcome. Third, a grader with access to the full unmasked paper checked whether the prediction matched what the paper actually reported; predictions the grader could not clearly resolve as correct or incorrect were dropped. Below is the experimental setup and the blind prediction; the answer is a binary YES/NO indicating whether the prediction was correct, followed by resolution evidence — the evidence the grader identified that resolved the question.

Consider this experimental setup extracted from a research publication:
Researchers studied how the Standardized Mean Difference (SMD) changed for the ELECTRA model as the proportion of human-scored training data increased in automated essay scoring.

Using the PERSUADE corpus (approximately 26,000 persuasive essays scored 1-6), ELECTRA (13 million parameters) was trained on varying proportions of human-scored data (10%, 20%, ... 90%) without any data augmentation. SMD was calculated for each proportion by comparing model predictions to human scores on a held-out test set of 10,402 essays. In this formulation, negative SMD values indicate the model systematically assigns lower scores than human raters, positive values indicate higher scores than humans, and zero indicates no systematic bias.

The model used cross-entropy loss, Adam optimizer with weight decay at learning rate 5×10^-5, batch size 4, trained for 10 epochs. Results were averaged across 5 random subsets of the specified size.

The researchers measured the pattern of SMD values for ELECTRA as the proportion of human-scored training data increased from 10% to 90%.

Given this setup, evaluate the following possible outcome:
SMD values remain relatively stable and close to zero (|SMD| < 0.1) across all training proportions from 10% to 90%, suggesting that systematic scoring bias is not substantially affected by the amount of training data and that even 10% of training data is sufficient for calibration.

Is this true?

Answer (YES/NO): NO